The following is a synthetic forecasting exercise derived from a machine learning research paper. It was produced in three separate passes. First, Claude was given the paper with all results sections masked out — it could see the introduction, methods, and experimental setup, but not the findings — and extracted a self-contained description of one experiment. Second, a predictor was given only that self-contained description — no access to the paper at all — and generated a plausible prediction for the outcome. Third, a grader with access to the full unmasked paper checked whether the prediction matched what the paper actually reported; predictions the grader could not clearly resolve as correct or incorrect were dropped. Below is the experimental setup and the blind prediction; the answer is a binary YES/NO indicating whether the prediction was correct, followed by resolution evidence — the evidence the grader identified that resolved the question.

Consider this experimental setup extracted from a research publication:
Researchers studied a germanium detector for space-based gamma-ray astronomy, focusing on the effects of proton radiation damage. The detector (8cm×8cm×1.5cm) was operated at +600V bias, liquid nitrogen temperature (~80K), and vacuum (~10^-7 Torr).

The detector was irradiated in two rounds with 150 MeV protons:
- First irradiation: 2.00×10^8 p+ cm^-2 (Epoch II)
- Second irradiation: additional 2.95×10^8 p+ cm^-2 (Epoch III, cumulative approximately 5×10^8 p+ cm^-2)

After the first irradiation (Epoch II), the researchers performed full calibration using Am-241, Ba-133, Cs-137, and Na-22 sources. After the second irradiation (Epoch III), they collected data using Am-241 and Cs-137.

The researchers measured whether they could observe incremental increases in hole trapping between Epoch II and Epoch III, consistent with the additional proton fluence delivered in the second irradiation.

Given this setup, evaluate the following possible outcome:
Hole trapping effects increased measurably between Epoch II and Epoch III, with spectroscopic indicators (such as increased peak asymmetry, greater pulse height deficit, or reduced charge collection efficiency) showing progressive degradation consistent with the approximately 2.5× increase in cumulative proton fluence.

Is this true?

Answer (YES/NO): YES